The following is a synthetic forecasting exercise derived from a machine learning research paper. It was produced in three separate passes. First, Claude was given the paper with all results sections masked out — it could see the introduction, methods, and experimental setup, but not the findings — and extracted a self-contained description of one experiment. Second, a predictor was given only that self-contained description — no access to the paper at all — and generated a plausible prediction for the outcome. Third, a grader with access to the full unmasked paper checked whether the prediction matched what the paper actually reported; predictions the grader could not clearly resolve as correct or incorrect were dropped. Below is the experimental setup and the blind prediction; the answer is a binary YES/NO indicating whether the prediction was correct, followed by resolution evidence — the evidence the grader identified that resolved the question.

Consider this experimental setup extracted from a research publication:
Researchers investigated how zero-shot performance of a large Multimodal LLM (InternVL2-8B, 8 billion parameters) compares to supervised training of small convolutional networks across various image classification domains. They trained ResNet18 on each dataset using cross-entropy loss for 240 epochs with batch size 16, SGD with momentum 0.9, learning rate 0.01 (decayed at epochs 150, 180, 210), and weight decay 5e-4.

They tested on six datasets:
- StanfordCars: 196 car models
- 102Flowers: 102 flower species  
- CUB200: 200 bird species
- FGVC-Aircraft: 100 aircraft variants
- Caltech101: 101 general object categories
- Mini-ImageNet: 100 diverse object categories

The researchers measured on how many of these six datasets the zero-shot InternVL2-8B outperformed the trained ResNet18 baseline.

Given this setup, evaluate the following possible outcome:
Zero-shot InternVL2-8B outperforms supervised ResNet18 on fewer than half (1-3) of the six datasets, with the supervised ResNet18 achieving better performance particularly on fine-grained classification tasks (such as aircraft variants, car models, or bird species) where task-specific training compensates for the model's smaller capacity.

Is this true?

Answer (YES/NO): YES